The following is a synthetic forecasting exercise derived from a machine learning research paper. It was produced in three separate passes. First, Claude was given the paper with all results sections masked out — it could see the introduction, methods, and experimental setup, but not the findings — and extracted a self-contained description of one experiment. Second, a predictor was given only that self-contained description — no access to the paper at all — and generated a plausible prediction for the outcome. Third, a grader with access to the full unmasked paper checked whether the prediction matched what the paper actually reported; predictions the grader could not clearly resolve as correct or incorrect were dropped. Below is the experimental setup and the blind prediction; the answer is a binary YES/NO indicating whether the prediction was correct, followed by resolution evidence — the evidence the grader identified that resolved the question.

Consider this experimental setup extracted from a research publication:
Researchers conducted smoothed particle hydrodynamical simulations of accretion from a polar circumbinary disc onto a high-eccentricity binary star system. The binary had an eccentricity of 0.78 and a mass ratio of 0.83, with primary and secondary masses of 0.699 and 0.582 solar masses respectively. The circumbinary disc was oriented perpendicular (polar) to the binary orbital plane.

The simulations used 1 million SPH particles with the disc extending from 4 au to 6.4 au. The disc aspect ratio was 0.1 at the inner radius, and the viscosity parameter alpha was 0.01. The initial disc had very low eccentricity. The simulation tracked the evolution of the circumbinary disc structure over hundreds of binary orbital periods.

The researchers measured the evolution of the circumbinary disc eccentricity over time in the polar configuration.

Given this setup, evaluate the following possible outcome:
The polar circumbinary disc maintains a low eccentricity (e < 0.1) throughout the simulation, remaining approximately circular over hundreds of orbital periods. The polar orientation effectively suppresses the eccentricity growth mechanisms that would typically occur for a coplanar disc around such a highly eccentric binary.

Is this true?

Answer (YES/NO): YES